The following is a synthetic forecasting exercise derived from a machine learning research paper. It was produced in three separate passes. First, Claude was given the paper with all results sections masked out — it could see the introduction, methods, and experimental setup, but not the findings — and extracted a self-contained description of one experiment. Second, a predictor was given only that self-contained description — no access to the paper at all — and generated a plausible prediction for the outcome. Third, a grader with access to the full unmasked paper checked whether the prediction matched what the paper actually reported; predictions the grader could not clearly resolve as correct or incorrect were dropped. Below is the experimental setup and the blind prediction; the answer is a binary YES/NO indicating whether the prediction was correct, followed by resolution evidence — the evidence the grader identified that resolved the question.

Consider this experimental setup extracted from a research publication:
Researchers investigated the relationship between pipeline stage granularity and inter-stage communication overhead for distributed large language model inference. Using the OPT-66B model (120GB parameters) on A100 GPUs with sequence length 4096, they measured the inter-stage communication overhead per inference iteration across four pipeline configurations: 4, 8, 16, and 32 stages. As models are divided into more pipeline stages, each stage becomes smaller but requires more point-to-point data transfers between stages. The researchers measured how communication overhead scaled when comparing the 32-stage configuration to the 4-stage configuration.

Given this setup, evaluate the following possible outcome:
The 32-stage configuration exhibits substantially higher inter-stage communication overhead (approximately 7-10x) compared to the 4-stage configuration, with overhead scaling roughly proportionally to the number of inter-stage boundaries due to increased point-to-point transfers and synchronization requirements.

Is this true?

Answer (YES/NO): YES